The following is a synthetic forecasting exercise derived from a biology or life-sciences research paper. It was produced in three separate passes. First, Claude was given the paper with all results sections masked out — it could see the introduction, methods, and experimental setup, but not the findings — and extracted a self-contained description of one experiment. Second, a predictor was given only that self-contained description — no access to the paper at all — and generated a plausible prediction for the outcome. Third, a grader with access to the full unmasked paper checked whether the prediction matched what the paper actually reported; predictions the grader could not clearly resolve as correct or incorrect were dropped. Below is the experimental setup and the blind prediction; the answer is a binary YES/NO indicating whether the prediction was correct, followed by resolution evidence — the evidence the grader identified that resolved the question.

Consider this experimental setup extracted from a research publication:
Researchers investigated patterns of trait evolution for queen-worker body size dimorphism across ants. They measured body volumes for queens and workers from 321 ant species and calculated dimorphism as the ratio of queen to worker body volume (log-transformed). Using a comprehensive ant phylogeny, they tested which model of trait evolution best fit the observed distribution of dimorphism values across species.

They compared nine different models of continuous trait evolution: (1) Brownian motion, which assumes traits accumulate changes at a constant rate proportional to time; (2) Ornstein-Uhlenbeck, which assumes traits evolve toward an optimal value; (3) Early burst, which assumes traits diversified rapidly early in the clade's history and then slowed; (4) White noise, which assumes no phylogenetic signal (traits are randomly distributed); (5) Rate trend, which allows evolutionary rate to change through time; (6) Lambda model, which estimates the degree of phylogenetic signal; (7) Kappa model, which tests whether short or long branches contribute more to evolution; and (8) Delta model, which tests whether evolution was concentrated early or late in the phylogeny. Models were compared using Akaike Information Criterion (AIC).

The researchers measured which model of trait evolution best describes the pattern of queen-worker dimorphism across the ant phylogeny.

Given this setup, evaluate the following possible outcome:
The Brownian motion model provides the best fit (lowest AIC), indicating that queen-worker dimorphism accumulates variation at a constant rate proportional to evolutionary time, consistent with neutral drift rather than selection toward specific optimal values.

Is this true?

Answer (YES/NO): NO